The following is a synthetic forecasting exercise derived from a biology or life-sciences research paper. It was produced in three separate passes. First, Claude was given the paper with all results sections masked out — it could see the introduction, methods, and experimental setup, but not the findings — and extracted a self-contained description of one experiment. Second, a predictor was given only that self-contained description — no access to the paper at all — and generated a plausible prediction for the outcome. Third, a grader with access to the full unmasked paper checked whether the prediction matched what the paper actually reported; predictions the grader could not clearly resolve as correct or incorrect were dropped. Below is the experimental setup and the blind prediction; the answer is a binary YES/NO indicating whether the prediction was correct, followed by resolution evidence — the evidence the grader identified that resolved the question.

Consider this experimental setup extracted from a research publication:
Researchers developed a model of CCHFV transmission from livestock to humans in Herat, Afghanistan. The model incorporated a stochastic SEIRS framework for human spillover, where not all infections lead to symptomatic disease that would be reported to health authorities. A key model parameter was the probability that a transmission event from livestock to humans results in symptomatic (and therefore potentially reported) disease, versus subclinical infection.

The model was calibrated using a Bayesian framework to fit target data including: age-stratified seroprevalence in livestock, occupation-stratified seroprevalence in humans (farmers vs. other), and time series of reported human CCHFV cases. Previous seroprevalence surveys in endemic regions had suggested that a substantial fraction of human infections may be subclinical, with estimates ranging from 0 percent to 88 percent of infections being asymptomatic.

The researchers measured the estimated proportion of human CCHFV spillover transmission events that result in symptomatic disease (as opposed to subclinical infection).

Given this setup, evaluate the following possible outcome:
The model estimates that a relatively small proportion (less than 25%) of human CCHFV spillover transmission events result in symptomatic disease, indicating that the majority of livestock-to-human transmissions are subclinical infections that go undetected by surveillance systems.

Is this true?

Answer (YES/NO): NO